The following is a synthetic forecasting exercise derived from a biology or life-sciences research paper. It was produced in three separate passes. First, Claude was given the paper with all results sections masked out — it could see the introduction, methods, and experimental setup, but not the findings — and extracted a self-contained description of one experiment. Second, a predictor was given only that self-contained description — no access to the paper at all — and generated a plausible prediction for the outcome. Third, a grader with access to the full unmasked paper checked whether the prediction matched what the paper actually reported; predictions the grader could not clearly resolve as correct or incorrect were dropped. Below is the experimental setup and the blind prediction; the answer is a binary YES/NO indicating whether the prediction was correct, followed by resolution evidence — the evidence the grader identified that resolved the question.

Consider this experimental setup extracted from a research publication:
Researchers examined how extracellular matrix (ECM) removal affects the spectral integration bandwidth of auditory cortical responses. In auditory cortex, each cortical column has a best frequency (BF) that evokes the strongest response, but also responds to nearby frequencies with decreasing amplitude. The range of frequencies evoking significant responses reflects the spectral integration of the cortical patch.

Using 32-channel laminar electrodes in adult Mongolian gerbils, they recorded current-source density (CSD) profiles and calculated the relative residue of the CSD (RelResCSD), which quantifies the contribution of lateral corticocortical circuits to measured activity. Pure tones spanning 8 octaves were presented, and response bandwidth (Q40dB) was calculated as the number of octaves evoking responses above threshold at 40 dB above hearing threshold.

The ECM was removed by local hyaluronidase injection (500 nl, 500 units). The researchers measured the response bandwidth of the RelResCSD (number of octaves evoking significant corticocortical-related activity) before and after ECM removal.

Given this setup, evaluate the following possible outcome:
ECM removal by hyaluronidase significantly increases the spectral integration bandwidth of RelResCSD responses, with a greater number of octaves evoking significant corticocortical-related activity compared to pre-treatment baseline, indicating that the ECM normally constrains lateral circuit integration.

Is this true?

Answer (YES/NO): YES